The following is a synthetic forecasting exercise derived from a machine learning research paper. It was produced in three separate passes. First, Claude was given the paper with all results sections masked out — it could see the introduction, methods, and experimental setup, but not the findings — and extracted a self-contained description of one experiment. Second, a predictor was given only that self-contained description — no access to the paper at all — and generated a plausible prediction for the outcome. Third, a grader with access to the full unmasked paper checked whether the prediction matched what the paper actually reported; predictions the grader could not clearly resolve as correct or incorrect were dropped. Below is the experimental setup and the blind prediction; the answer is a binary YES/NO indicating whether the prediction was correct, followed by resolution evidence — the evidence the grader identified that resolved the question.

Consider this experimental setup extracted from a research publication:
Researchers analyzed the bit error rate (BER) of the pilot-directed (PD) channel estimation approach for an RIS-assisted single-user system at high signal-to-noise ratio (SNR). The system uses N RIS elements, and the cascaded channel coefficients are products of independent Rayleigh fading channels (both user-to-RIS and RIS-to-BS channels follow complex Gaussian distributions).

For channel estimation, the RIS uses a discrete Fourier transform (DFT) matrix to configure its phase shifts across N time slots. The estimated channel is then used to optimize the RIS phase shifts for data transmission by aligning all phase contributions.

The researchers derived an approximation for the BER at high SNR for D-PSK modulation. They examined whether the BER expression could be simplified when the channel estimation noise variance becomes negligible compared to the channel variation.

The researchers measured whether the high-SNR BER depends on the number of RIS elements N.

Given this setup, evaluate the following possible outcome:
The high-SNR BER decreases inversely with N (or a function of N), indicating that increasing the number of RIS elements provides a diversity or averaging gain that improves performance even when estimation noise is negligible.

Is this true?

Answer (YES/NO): YES